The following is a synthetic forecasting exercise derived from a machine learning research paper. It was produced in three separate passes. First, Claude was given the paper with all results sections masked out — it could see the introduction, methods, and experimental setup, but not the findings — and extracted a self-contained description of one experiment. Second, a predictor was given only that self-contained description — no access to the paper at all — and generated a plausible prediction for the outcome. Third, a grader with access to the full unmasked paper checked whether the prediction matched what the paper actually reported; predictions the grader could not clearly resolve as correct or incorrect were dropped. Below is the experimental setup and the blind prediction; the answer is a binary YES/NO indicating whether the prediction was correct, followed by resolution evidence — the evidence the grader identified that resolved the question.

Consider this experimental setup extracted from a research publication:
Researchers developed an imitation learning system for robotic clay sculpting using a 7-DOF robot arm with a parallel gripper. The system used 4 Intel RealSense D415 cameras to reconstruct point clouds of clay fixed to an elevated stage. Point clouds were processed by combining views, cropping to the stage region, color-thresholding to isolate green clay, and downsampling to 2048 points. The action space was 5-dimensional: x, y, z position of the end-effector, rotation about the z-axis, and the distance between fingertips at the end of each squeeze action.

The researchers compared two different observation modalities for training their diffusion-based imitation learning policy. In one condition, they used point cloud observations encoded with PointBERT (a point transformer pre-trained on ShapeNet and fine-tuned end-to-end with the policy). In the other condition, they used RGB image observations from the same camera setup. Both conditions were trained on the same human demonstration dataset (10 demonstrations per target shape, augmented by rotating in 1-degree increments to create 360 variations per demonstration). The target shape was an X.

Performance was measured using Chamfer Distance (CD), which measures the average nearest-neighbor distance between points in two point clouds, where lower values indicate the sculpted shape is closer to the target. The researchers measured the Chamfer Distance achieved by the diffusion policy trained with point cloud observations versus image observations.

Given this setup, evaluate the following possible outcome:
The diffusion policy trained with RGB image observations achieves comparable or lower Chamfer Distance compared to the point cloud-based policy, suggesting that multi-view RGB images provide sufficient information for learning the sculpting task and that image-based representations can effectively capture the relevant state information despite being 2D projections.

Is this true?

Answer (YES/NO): NO